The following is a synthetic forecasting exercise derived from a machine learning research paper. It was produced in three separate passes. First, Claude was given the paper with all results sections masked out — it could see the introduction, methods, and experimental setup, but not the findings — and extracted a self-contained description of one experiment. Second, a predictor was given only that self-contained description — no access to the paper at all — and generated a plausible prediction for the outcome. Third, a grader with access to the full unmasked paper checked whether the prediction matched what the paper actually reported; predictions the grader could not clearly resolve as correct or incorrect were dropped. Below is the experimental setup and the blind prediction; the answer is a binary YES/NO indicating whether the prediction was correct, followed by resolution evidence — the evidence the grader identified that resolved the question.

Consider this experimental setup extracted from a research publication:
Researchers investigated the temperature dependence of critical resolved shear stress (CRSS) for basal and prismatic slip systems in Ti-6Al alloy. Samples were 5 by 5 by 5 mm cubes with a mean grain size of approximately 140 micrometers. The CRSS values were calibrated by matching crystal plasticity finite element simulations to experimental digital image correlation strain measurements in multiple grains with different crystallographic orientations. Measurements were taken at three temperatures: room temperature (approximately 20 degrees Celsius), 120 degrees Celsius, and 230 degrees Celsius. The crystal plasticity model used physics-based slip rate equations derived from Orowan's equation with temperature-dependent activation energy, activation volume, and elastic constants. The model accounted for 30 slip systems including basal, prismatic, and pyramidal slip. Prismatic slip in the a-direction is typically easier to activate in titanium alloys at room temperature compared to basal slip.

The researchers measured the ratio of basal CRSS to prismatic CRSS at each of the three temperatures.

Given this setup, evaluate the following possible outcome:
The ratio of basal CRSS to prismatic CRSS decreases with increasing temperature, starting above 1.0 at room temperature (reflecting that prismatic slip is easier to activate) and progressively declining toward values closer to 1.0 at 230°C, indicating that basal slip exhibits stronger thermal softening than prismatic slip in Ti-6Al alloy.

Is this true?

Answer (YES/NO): NO